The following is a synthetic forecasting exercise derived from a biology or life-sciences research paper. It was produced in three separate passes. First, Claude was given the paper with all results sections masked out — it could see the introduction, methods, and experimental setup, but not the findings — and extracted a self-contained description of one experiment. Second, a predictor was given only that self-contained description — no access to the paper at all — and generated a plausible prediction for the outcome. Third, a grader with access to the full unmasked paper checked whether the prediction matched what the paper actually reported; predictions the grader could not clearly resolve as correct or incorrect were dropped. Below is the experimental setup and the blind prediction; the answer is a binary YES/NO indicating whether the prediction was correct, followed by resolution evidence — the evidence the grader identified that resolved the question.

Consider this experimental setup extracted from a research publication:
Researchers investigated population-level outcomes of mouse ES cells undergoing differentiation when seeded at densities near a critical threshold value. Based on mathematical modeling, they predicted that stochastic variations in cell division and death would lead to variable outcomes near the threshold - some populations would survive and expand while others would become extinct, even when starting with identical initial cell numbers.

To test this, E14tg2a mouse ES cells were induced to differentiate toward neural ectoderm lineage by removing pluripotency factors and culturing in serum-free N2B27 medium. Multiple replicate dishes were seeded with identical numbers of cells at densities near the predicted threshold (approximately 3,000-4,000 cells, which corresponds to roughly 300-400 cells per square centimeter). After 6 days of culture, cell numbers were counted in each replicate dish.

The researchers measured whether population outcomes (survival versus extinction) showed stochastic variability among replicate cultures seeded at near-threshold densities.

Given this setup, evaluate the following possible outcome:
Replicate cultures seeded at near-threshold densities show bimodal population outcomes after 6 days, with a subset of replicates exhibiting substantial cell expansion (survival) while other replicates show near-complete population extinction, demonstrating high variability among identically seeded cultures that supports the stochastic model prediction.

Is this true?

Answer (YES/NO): NO